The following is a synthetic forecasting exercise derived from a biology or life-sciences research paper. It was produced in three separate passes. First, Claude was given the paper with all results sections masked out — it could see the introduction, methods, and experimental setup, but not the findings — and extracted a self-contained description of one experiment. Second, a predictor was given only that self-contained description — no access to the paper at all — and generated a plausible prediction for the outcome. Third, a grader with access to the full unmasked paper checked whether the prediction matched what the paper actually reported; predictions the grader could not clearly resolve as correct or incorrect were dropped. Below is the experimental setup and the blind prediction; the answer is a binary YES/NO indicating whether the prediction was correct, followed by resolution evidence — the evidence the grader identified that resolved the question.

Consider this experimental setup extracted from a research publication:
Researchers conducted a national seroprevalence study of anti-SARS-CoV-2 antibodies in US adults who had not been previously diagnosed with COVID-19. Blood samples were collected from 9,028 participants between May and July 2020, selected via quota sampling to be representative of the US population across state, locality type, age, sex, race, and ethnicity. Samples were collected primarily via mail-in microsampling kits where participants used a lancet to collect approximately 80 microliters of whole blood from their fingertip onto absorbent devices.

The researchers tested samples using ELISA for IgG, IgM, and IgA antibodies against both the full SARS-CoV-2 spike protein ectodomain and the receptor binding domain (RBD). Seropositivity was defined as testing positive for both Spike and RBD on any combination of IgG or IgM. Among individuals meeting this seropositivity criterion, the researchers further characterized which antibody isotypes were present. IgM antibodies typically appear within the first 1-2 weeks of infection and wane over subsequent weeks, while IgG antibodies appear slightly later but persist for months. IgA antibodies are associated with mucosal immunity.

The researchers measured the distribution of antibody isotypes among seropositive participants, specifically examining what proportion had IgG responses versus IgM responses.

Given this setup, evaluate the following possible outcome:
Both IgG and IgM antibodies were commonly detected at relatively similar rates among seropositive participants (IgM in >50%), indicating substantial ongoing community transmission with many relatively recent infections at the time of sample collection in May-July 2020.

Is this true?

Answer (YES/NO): NO